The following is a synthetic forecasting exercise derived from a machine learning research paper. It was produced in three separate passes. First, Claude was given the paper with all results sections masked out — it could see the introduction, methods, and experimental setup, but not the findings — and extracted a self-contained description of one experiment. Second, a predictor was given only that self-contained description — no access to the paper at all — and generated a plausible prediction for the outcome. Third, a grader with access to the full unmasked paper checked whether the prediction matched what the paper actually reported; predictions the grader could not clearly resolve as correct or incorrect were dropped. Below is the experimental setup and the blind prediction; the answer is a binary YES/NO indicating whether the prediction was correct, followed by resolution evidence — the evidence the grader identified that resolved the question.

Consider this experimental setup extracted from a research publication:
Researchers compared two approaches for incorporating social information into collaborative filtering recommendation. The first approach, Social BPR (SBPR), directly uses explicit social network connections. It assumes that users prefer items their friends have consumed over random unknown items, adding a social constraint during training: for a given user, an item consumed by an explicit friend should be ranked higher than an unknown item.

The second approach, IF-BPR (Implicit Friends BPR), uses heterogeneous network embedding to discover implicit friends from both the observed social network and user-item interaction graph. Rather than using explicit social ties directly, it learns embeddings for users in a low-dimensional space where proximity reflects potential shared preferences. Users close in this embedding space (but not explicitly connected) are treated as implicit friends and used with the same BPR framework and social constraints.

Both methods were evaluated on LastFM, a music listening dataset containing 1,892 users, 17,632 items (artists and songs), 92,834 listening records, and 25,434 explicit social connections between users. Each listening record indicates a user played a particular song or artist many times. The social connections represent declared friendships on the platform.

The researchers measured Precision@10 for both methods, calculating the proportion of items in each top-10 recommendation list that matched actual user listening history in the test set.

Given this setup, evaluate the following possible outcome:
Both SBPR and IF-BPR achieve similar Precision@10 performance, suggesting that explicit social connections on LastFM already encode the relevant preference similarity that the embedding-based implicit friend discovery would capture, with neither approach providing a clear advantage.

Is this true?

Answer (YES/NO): NO